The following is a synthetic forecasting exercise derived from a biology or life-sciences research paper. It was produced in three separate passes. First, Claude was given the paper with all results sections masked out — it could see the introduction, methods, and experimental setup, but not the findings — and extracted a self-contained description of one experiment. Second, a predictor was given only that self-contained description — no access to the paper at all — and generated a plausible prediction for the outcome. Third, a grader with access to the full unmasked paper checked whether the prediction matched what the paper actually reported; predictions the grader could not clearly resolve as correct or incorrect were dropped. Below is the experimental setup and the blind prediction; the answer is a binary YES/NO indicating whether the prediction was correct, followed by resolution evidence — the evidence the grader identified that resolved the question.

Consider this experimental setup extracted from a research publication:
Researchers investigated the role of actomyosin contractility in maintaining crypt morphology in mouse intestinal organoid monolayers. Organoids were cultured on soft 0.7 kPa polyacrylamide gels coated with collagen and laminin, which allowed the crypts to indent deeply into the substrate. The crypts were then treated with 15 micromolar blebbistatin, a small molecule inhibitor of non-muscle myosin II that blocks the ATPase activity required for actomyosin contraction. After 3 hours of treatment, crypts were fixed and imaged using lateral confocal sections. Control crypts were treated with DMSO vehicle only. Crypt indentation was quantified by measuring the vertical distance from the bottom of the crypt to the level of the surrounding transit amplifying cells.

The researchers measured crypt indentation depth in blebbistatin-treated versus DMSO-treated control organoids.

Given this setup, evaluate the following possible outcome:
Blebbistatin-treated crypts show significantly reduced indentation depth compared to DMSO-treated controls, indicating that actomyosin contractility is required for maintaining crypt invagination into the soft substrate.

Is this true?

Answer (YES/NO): YES